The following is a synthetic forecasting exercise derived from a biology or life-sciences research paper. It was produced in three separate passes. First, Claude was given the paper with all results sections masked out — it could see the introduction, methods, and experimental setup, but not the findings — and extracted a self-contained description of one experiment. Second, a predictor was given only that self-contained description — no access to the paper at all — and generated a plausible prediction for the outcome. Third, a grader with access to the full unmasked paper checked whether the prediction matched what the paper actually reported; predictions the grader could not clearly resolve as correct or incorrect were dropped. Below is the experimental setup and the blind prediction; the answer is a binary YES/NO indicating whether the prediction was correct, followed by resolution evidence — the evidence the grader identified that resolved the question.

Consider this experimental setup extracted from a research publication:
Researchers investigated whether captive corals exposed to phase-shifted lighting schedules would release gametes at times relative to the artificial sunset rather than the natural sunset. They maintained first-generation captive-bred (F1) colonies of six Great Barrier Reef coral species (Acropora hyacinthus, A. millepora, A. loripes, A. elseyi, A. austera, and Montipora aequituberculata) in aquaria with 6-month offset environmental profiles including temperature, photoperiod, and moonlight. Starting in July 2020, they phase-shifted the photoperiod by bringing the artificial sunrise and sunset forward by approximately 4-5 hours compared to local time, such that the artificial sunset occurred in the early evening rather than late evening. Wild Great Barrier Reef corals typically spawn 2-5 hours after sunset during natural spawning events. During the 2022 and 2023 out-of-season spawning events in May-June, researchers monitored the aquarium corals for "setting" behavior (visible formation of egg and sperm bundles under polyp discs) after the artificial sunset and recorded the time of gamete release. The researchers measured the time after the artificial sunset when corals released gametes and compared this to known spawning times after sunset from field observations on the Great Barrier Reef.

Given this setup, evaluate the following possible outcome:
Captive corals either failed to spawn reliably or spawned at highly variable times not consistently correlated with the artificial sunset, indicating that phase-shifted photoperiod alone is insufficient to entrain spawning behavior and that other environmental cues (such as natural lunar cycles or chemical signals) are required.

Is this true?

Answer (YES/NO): NO